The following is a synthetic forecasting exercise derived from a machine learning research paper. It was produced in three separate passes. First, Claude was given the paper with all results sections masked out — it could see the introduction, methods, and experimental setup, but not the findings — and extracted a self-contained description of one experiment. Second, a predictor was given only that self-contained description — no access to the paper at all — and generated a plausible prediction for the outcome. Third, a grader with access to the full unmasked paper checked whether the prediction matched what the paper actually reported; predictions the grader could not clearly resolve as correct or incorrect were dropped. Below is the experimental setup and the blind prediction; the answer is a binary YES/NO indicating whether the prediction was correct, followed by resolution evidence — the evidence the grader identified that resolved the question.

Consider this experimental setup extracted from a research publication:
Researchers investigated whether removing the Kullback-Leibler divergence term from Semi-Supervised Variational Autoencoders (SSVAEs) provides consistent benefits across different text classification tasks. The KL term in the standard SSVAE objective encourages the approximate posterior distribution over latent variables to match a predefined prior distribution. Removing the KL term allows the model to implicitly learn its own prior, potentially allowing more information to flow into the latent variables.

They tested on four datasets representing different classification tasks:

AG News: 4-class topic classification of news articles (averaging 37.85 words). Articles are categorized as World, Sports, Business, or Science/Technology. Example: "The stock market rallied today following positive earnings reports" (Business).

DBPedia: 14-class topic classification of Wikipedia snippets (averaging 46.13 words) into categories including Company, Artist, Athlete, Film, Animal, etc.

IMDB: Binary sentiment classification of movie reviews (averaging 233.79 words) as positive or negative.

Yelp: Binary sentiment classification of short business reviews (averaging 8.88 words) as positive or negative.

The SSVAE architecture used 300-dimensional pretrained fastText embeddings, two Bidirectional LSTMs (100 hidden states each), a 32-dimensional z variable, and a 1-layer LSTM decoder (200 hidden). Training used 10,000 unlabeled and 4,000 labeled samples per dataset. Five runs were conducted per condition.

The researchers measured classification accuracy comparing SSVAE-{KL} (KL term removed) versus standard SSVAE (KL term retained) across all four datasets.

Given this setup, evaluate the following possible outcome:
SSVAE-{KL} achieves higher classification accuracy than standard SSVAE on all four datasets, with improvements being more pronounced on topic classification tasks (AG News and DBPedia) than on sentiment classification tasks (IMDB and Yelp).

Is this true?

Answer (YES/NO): NO